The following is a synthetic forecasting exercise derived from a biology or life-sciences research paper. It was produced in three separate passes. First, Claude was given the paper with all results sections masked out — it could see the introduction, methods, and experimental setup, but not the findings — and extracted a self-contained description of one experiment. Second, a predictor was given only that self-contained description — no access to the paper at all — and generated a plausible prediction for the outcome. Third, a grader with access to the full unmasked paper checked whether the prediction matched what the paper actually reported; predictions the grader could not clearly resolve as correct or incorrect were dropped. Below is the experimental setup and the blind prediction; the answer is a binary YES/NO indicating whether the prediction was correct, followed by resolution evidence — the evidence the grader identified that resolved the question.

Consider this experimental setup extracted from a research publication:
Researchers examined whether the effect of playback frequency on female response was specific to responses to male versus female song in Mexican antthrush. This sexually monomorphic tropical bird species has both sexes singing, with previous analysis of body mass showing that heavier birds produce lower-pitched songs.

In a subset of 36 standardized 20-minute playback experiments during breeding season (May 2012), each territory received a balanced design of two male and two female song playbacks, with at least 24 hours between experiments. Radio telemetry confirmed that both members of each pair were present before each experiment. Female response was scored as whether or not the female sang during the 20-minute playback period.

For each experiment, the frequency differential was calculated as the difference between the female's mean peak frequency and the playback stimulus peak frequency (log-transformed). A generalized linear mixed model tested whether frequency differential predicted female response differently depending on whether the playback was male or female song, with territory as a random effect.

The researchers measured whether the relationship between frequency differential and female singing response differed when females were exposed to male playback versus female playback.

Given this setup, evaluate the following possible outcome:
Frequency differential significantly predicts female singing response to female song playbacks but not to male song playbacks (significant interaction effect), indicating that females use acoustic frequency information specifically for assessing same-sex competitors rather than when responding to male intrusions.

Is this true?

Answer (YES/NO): NO